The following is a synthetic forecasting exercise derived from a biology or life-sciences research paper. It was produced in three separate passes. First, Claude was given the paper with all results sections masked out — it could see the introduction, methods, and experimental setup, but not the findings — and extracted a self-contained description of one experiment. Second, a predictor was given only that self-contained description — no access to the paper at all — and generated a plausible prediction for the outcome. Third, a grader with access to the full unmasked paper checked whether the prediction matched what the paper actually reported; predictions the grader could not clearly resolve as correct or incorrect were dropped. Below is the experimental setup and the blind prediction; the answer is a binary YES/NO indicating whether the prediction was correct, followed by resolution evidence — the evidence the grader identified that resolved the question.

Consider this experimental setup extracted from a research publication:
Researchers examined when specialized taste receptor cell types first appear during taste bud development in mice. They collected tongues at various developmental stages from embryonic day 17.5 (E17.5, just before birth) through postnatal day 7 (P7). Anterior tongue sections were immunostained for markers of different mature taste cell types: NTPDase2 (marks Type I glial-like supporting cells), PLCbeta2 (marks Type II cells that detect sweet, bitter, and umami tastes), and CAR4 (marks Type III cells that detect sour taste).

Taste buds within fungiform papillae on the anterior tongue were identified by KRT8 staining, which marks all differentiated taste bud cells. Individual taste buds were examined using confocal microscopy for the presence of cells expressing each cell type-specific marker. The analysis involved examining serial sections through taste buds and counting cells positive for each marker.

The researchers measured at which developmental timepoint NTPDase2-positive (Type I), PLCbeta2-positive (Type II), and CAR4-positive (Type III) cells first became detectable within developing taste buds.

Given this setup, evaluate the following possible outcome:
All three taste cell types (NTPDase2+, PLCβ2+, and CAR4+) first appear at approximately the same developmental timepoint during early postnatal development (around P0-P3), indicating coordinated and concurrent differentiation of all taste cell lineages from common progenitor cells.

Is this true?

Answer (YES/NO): NO